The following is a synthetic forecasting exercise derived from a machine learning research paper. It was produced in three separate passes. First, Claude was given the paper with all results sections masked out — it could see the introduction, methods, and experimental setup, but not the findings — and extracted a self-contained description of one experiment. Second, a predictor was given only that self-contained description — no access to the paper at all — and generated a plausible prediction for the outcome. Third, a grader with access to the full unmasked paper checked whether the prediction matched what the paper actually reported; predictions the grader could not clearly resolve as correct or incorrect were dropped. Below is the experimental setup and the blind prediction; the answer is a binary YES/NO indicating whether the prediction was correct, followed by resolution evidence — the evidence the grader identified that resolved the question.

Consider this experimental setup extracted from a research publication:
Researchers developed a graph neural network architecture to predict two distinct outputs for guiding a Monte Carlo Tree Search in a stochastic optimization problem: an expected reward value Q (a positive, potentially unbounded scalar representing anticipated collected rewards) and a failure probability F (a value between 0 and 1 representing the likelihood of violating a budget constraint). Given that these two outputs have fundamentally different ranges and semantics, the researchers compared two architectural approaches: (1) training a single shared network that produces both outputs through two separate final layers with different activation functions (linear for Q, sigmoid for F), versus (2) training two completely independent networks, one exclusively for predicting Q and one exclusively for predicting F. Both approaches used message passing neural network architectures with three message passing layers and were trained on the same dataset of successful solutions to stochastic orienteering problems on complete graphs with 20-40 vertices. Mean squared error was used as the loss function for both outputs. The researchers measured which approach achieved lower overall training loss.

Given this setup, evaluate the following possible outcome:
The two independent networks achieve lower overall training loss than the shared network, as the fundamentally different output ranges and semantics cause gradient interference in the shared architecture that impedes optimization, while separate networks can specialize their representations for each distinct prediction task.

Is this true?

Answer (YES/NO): YES